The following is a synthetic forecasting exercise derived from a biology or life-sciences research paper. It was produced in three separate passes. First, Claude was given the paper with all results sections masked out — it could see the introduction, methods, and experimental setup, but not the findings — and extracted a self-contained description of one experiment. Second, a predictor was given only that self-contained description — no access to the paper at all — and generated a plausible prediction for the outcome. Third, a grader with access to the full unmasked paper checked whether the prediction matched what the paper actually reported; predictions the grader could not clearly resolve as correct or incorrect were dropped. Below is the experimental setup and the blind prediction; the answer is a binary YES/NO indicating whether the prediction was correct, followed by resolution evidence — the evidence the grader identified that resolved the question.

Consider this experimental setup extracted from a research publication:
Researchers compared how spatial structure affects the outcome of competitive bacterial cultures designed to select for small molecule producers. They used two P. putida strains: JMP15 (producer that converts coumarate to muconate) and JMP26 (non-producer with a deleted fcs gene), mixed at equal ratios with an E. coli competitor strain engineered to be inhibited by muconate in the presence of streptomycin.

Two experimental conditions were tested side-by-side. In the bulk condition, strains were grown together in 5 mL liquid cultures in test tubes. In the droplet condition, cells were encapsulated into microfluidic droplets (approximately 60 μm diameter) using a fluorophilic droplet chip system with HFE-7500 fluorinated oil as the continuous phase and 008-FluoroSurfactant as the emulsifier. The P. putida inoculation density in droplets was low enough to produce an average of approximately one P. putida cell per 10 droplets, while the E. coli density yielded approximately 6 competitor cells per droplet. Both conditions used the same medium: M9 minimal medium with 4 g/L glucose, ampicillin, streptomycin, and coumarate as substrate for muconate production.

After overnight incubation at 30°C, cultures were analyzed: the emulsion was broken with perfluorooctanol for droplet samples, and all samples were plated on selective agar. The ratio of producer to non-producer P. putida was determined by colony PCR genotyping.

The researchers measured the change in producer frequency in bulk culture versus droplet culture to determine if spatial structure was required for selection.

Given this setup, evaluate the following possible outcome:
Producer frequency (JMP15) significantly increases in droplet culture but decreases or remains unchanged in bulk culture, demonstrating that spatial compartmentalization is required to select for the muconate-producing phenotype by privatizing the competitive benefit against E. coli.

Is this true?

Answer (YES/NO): YES